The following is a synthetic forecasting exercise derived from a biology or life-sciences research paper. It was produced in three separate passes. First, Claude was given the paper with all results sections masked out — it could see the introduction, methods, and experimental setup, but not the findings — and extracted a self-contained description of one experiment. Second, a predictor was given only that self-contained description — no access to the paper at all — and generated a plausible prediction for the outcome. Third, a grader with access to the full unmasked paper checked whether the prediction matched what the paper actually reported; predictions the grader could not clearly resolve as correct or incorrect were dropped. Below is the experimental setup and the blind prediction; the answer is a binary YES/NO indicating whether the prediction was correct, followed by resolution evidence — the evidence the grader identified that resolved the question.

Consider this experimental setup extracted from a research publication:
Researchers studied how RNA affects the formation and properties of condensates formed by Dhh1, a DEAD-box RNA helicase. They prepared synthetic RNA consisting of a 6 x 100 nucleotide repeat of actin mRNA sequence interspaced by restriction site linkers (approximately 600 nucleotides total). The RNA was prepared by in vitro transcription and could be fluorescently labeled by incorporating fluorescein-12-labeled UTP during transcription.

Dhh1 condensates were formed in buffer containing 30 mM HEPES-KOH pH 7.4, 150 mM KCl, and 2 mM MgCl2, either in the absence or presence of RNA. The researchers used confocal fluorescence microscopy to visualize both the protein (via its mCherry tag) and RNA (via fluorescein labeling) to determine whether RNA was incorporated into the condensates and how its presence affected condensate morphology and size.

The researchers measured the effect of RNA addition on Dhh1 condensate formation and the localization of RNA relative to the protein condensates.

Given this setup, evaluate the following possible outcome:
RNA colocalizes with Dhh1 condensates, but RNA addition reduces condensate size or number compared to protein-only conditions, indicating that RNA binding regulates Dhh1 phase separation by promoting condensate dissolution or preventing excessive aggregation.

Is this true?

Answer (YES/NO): NO